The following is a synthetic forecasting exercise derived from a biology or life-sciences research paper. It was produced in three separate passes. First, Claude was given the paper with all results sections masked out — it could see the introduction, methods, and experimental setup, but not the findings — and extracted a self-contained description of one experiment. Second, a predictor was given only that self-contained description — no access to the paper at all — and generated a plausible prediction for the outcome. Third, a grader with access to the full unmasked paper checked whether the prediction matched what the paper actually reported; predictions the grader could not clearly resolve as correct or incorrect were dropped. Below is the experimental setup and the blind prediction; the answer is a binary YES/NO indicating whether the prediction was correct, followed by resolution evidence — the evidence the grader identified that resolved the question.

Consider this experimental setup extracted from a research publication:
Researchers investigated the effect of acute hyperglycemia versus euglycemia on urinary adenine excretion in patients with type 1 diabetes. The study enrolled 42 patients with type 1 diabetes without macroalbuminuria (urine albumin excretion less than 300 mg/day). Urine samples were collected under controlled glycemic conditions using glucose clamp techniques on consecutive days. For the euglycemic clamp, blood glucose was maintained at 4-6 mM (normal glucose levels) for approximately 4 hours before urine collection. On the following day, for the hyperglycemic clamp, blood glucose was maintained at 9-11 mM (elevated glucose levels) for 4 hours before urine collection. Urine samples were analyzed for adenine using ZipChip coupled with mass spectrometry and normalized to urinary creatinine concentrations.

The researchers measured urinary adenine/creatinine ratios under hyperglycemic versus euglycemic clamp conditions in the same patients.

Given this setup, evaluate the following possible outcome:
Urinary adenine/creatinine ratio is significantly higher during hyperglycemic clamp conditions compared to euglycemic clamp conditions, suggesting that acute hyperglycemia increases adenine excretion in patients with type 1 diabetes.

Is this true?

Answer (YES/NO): NO